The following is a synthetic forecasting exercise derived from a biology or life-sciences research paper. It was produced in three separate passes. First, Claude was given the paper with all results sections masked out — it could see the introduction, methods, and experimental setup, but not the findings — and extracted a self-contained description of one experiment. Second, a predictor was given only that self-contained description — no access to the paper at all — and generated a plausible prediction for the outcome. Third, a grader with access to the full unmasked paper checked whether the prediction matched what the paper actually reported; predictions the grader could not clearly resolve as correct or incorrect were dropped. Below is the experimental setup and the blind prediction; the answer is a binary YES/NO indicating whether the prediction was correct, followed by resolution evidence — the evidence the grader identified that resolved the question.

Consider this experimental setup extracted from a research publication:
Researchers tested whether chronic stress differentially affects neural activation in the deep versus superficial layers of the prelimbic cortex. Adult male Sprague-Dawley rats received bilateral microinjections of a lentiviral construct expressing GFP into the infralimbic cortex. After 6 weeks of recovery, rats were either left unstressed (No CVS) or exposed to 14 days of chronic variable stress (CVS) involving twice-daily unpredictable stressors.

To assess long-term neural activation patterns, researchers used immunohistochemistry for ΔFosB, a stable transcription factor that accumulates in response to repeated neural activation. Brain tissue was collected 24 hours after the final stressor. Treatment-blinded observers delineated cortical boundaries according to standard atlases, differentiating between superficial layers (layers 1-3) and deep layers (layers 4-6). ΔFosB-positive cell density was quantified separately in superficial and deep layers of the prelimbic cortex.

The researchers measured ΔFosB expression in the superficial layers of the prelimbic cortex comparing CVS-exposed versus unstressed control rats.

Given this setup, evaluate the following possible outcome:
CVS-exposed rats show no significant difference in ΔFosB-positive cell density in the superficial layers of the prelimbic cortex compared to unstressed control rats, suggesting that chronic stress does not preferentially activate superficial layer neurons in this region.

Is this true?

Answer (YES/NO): NO